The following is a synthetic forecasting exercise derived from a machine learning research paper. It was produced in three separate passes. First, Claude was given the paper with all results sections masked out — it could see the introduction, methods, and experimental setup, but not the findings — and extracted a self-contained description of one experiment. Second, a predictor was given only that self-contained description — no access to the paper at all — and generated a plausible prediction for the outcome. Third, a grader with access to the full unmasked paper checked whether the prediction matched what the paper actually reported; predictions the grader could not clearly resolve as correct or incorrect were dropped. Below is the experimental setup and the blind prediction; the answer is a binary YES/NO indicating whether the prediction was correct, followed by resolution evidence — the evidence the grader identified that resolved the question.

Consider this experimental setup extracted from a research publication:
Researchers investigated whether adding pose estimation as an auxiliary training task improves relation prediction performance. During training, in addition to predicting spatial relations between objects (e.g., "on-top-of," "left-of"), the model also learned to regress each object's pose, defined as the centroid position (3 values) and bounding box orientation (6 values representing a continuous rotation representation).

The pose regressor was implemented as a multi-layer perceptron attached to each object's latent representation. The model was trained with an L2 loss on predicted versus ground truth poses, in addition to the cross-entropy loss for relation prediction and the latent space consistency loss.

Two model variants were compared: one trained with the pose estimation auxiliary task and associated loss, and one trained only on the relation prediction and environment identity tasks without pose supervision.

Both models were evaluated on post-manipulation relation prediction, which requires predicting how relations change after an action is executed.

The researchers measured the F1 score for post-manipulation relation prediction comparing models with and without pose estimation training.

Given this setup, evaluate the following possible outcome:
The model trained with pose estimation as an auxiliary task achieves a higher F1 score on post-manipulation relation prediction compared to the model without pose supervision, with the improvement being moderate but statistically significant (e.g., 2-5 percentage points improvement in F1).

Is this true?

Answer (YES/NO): NO